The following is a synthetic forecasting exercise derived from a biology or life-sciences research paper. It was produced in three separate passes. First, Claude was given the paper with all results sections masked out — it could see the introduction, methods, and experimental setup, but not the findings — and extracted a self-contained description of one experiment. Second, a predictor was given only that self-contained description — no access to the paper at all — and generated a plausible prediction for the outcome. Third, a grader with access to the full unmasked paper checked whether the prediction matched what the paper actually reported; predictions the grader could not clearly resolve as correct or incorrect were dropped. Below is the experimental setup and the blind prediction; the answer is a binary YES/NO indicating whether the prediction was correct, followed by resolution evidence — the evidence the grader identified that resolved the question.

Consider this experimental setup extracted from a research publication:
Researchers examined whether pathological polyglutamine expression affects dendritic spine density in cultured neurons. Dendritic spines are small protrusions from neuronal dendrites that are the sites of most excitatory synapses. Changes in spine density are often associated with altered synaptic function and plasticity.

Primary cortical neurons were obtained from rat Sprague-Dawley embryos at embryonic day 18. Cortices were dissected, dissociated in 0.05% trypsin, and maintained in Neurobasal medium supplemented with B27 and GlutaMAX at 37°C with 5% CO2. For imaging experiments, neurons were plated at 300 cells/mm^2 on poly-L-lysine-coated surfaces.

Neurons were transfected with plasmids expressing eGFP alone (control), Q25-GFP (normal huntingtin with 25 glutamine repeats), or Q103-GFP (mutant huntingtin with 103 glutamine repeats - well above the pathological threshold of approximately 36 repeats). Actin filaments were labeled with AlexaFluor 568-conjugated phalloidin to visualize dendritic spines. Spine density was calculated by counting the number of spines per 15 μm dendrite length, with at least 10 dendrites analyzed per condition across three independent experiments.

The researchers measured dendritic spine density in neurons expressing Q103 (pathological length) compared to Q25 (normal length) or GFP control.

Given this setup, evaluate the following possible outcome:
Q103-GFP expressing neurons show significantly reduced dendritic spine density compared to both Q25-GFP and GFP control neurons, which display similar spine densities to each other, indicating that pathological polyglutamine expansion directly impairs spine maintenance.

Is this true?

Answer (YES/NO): YES